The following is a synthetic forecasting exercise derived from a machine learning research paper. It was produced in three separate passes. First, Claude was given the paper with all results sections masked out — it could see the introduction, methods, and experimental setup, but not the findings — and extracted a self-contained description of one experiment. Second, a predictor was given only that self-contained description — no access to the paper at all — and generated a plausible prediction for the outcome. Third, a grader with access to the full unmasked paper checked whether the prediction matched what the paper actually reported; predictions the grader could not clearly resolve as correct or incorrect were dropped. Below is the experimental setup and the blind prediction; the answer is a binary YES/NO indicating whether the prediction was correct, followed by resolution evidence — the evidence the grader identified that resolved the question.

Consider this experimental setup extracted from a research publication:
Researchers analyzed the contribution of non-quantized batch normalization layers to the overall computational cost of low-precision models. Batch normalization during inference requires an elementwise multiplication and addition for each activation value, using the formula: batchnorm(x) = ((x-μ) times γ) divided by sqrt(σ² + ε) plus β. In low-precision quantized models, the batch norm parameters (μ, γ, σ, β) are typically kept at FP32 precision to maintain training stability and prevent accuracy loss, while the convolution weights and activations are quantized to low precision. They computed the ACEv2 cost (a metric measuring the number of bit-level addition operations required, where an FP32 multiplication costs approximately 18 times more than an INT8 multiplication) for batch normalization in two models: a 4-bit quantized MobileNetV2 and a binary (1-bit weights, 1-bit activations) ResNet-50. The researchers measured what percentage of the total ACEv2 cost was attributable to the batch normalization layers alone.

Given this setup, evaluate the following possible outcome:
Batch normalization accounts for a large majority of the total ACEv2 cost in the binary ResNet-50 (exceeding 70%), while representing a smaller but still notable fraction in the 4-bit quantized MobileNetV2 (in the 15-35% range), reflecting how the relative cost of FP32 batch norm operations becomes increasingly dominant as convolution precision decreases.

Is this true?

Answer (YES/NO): NO